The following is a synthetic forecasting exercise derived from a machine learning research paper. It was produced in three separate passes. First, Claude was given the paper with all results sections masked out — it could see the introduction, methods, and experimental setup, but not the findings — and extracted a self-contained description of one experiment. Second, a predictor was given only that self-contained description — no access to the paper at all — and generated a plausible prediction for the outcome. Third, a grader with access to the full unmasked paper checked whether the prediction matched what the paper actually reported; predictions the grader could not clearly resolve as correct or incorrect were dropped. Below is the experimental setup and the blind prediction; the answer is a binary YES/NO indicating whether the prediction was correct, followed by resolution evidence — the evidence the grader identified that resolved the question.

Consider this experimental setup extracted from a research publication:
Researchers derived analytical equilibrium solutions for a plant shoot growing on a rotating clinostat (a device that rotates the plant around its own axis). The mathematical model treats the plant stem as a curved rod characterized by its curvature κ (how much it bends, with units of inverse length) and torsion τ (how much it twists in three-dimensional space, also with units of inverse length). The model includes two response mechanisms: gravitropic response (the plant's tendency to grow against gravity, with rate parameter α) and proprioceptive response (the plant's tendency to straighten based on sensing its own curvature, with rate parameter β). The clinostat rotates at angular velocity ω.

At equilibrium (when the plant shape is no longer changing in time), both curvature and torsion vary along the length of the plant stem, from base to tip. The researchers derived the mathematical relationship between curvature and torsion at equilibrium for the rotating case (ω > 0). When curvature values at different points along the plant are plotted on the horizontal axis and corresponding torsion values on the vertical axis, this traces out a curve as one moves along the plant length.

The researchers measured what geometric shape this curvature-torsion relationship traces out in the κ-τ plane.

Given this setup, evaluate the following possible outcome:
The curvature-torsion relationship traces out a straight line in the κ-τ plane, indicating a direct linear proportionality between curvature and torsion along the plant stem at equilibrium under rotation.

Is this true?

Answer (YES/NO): NO